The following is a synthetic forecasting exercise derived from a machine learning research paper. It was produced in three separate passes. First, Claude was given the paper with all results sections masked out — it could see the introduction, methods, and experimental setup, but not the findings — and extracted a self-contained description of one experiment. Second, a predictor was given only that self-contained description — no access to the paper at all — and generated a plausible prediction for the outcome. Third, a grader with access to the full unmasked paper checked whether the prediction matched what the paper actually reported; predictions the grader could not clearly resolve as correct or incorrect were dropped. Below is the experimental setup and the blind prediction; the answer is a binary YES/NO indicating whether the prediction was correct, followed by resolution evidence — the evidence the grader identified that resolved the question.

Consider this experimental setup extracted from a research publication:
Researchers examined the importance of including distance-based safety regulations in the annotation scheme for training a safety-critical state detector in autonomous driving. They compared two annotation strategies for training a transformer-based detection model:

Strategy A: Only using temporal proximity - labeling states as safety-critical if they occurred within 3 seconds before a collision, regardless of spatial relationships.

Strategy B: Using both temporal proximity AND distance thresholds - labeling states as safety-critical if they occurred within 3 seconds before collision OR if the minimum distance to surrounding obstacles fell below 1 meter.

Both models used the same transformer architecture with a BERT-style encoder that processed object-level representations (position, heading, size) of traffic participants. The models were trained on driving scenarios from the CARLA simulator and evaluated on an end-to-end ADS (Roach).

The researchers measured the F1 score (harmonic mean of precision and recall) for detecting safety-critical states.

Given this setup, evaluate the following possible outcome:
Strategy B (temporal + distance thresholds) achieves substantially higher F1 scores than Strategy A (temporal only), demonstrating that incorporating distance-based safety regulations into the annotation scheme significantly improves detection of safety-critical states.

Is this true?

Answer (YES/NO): NO